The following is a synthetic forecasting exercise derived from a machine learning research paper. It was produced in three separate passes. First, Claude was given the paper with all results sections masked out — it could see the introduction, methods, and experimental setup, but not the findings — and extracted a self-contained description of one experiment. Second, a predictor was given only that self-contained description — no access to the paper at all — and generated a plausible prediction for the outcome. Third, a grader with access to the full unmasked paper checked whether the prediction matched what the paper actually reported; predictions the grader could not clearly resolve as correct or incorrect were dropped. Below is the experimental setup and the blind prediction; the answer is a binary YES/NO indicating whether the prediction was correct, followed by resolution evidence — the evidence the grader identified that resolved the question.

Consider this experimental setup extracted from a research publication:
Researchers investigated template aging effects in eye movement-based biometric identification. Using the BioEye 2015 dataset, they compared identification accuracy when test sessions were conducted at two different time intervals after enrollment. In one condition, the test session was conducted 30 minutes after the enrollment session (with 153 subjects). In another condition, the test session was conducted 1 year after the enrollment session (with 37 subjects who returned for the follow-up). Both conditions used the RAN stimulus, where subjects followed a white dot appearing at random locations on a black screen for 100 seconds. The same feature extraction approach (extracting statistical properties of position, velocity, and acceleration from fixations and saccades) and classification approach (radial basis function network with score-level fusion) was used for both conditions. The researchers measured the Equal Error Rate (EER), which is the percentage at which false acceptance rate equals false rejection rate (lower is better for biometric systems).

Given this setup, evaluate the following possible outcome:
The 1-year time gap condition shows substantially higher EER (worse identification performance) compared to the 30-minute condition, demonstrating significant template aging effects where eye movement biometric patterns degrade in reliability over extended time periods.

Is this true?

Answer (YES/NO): YES